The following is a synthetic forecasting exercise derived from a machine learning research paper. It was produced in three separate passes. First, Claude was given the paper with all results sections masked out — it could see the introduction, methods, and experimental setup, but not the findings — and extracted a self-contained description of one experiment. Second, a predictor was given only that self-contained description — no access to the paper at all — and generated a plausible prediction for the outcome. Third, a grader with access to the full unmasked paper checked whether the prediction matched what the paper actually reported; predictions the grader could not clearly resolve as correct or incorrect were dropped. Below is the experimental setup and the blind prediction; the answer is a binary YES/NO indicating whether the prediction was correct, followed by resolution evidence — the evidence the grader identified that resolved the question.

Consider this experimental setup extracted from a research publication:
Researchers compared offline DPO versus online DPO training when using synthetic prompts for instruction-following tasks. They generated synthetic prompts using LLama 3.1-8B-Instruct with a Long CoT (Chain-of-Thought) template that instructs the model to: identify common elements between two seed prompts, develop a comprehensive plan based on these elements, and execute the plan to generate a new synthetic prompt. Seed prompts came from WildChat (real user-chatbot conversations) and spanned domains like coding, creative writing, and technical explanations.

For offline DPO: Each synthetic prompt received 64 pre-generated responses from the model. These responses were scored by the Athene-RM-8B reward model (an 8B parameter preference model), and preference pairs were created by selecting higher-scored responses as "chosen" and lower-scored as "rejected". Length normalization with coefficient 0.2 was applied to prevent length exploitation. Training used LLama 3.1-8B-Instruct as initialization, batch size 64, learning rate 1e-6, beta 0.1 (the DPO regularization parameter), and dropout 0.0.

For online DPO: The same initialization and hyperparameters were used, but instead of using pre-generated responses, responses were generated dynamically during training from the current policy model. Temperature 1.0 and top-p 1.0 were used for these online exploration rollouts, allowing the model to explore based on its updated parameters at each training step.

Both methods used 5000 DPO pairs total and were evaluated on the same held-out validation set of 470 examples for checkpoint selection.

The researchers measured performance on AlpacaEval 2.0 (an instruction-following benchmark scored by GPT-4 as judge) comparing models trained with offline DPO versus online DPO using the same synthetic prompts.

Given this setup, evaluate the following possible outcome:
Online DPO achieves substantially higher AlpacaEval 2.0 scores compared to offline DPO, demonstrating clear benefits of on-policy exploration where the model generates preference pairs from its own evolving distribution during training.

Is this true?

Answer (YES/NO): YES